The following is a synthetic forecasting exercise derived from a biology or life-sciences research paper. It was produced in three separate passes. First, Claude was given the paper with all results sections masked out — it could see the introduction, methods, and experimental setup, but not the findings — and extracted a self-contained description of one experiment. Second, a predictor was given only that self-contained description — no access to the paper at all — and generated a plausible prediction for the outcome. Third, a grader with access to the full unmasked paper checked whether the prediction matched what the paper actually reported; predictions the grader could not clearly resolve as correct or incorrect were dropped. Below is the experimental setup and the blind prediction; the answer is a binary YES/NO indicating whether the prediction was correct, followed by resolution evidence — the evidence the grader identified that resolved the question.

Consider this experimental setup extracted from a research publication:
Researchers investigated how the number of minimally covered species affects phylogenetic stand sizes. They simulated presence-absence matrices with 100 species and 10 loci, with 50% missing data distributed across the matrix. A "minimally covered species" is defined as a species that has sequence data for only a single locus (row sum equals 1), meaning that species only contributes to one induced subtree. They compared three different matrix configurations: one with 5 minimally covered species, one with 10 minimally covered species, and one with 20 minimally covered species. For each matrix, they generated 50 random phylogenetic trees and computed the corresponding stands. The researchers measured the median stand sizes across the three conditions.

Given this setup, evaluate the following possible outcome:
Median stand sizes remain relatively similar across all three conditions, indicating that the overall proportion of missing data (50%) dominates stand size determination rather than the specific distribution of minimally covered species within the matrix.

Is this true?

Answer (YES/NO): NO